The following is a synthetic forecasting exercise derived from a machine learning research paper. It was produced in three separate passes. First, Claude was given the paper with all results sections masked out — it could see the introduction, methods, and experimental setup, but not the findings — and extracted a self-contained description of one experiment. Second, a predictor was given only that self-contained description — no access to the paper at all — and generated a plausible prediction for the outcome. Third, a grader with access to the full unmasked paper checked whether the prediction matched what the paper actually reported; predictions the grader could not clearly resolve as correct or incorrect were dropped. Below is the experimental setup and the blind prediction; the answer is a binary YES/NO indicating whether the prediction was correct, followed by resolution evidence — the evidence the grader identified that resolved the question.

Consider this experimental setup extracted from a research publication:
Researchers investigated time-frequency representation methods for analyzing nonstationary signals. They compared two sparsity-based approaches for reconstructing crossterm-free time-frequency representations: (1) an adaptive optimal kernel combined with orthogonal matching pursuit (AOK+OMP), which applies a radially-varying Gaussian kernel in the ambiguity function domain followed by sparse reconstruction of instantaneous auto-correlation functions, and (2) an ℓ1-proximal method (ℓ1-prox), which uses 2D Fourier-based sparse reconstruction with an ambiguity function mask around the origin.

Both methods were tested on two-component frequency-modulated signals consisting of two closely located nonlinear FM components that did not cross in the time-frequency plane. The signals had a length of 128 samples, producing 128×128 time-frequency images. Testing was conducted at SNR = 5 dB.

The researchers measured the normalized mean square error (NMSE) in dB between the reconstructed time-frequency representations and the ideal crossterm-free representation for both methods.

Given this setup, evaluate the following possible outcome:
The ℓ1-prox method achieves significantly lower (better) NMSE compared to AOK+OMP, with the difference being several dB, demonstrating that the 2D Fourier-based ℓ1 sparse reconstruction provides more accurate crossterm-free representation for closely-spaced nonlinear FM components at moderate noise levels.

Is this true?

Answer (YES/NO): NO